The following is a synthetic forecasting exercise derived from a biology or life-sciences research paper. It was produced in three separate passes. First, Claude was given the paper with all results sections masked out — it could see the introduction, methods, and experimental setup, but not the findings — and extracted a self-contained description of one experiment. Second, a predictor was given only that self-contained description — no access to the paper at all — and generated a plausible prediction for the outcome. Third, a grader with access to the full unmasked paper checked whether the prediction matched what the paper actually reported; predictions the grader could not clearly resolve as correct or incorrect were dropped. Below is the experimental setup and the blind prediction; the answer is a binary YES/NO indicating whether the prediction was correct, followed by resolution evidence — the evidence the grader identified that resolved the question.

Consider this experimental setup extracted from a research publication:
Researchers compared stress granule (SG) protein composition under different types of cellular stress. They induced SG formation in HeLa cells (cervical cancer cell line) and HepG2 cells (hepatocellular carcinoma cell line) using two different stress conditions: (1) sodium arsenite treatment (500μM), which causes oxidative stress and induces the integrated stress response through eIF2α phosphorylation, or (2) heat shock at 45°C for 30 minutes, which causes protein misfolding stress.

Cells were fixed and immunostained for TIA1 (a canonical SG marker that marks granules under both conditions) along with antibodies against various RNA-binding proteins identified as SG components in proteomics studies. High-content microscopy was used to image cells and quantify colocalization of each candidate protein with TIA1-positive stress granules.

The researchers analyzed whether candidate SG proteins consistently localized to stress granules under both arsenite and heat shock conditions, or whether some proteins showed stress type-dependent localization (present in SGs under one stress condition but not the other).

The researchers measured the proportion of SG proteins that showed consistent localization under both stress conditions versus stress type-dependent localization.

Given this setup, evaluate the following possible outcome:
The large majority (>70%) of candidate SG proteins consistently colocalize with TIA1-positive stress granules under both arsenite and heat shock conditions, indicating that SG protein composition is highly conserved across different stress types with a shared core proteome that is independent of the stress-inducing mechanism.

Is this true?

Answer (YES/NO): YES